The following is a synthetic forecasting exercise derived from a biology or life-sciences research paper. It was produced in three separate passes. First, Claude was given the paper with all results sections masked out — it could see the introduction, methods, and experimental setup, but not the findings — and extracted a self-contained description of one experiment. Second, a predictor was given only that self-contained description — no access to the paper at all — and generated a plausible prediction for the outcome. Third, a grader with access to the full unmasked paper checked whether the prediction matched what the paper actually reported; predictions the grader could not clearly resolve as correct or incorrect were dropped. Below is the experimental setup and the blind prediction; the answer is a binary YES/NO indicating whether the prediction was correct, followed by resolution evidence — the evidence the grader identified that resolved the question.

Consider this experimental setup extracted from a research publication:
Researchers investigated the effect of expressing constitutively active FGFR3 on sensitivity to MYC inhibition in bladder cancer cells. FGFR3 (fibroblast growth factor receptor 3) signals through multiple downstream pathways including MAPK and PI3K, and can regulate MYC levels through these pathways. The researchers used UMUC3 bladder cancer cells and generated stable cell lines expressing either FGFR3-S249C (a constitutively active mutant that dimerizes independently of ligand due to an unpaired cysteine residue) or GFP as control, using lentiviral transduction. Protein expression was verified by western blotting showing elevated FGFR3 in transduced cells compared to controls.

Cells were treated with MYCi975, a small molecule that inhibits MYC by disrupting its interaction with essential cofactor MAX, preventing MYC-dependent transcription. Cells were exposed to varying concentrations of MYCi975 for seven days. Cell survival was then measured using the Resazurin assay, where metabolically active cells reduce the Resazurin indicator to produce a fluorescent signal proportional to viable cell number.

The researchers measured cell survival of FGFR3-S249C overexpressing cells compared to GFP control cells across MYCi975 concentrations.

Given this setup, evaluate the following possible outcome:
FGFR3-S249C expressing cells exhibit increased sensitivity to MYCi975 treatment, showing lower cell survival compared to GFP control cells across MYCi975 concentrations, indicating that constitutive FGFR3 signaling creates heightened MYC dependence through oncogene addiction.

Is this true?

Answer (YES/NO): YES